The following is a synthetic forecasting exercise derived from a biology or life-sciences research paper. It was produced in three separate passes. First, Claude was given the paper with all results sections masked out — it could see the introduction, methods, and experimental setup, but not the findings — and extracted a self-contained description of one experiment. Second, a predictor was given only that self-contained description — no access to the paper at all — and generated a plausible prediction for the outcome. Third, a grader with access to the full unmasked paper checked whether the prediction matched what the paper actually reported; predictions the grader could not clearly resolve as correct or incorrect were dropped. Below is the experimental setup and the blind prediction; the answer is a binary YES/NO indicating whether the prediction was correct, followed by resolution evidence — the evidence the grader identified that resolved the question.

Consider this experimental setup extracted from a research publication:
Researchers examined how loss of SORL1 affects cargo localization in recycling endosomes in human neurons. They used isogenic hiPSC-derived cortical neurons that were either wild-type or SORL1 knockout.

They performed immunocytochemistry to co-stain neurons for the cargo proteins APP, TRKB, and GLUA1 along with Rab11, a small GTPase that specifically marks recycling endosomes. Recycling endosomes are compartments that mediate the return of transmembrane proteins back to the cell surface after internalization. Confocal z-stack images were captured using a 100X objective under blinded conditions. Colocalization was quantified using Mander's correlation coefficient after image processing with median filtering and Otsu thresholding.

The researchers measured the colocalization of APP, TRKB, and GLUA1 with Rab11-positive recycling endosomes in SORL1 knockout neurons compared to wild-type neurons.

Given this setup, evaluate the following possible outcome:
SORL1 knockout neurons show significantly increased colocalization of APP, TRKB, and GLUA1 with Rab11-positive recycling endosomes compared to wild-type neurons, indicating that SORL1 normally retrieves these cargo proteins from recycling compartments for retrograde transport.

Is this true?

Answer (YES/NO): NO